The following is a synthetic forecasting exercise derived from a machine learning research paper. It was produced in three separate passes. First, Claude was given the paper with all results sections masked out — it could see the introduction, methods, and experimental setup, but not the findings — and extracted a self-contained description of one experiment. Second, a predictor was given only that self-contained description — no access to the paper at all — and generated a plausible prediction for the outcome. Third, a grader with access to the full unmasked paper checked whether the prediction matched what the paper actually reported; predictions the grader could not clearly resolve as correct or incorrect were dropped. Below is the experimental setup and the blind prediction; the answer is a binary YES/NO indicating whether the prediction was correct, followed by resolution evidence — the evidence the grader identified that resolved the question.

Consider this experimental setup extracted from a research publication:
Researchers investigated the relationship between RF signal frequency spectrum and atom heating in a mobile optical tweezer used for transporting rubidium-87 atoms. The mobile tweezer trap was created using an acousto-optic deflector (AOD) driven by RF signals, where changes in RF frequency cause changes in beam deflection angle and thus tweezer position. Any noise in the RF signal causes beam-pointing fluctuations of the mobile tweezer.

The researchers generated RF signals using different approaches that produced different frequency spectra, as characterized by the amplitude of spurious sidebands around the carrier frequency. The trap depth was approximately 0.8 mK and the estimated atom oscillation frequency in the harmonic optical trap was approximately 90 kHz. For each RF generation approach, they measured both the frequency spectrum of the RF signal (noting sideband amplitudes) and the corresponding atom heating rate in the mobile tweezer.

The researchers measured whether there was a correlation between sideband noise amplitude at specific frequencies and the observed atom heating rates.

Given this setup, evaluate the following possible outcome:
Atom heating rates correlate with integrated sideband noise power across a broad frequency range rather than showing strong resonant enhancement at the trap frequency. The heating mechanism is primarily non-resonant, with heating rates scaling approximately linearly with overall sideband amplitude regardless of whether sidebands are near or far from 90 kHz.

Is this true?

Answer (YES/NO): NO